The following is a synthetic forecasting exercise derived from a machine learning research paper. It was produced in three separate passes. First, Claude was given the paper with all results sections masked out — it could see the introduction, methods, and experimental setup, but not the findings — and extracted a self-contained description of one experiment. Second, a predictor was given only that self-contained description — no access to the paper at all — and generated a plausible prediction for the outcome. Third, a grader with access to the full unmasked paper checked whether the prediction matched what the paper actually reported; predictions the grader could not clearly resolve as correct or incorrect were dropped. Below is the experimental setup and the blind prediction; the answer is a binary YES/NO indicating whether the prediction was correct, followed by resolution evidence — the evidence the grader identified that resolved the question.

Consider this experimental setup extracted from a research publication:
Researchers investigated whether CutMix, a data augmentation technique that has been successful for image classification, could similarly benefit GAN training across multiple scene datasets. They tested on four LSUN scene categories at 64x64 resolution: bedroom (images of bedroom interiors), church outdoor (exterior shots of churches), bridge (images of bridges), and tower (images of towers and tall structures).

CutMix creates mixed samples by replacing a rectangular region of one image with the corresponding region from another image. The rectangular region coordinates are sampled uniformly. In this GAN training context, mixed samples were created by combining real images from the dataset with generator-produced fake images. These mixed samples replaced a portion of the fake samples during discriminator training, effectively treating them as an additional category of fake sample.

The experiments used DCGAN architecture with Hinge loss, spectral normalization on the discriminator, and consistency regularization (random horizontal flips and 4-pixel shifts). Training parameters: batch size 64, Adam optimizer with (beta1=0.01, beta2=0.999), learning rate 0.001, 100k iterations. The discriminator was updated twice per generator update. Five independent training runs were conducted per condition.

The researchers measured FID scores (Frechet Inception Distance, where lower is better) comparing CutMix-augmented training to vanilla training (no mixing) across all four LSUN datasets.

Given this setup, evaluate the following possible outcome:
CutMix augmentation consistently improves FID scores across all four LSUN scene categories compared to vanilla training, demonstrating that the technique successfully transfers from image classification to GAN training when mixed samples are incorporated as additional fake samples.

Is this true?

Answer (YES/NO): NO